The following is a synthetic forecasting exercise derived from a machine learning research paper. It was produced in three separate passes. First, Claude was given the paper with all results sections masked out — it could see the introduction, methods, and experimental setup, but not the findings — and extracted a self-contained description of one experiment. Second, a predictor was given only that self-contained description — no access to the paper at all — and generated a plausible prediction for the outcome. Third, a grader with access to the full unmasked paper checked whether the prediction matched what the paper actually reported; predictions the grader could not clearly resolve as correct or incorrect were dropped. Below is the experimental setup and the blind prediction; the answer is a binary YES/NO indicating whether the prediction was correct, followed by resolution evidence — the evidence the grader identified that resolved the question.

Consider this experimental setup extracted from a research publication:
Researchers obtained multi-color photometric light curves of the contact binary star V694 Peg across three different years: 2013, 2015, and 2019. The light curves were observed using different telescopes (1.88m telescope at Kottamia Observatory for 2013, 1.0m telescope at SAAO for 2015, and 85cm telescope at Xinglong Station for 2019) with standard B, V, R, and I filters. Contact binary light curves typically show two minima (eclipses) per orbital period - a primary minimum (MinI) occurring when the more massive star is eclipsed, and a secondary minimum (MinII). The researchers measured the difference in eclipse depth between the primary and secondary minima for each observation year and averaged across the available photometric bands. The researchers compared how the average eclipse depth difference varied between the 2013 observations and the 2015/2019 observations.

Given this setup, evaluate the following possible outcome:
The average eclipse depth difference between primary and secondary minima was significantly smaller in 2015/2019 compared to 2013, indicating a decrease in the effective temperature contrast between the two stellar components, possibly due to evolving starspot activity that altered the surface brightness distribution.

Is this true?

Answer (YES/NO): NO